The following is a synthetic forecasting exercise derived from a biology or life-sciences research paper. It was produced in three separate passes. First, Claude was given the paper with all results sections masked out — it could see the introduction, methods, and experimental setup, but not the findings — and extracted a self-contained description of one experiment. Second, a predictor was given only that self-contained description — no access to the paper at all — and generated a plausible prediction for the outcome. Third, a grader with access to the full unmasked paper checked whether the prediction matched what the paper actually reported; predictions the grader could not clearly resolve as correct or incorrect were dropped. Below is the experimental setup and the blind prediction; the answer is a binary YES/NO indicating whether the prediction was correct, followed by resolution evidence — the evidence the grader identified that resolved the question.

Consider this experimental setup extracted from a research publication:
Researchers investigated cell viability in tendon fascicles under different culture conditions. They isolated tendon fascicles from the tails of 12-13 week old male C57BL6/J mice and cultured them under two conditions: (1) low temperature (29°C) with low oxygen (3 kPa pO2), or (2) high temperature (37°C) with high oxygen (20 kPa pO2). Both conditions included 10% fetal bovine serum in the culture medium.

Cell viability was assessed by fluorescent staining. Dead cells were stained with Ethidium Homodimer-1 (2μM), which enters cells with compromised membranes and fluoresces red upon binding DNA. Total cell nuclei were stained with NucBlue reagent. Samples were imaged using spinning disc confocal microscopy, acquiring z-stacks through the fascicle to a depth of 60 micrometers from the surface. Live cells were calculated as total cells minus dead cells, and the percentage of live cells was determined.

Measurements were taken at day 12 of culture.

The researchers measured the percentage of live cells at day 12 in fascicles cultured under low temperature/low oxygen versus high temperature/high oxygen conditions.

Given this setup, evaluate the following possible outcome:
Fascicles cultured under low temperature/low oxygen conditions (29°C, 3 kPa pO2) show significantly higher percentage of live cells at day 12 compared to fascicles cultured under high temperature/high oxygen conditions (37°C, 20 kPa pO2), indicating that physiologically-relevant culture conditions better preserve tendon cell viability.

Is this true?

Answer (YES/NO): NO